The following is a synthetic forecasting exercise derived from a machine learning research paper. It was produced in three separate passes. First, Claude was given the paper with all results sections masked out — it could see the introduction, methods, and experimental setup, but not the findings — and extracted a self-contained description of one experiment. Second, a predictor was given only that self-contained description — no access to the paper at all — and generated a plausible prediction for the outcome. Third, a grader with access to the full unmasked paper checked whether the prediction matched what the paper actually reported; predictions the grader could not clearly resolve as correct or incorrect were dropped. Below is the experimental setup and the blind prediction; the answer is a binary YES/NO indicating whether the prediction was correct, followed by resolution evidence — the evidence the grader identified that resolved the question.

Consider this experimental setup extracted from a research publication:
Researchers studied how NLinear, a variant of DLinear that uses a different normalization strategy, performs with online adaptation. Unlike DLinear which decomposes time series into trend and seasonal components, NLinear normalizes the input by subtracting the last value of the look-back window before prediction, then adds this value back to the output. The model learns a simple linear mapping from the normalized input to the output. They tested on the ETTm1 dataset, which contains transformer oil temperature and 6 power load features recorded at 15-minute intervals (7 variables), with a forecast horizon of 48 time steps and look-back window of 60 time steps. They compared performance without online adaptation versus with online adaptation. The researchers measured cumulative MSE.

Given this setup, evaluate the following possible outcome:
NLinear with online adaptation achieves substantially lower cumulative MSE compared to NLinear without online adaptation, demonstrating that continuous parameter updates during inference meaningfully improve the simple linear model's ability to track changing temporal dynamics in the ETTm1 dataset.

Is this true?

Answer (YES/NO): NO